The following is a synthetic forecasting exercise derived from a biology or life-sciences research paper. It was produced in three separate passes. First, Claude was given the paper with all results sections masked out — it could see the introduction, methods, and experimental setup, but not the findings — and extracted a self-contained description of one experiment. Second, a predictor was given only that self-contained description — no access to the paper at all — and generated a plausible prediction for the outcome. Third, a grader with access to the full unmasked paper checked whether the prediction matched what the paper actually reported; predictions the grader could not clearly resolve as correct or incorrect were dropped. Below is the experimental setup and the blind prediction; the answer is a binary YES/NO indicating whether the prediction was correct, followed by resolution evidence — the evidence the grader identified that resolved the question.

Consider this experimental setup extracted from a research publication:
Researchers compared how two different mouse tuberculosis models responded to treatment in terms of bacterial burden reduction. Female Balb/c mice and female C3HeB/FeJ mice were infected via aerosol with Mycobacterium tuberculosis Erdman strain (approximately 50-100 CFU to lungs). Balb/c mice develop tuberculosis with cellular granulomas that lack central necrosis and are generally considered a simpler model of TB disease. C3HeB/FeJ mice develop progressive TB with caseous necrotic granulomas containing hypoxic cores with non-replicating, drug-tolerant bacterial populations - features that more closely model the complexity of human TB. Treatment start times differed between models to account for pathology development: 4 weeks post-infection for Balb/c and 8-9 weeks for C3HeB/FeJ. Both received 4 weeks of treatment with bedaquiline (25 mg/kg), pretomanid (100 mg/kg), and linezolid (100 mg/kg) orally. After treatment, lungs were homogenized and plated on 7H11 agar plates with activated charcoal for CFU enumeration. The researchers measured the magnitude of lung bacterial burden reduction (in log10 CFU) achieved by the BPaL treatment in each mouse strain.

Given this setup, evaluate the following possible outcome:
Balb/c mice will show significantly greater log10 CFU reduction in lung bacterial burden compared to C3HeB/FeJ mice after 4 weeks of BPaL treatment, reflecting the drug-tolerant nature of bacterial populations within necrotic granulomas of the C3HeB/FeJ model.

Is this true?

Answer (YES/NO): YES